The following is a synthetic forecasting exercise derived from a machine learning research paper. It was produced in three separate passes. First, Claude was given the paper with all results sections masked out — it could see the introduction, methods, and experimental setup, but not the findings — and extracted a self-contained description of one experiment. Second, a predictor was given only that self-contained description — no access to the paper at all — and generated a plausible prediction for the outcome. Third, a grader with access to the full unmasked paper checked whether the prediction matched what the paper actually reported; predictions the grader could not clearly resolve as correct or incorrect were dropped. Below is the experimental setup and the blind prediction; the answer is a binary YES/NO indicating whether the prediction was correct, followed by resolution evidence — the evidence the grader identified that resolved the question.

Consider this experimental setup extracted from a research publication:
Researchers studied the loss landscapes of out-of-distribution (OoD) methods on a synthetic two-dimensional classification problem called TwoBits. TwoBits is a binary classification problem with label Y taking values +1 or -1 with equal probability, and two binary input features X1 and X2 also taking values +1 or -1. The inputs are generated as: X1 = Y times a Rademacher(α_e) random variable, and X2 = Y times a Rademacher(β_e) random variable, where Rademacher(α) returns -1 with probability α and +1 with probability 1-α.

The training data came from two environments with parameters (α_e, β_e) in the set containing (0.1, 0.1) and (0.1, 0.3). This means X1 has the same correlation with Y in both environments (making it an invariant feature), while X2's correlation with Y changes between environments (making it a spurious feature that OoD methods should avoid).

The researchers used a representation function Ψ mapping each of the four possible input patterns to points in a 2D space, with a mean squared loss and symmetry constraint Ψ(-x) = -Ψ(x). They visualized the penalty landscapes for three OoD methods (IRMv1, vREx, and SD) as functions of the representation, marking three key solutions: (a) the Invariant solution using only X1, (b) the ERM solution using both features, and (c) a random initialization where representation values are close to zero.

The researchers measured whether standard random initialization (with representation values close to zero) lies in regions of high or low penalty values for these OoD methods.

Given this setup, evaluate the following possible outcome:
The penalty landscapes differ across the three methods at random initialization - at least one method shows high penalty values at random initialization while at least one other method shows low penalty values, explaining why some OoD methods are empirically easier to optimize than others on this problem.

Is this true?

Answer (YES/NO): NO